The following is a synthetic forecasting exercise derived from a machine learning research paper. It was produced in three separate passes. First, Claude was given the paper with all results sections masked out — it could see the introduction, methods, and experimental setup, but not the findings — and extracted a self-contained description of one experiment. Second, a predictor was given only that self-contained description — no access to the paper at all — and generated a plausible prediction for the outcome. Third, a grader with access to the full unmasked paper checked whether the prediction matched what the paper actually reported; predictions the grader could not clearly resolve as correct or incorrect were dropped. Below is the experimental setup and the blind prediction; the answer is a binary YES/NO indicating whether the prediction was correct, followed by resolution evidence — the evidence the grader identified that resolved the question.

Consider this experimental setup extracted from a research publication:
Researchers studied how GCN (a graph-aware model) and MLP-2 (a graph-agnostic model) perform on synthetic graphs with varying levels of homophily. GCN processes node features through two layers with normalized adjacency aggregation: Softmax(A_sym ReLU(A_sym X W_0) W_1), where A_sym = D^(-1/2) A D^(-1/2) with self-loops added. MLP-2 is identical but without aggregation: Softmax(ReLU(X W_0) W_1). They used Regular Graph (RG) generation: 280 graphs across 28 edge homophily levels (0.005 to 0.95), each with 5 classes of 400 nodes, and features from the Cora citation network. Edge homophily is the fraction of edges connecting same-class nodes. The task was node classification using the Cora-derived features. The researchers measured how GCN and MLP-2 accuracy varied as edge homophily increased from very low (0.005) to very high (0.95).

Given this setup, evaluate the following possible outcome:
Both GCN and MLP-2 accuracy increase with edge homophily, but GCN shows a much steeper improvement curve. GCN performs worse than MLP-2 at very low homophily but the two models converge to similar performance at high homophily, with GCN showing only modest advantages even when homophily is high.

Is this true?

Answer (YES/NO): NO